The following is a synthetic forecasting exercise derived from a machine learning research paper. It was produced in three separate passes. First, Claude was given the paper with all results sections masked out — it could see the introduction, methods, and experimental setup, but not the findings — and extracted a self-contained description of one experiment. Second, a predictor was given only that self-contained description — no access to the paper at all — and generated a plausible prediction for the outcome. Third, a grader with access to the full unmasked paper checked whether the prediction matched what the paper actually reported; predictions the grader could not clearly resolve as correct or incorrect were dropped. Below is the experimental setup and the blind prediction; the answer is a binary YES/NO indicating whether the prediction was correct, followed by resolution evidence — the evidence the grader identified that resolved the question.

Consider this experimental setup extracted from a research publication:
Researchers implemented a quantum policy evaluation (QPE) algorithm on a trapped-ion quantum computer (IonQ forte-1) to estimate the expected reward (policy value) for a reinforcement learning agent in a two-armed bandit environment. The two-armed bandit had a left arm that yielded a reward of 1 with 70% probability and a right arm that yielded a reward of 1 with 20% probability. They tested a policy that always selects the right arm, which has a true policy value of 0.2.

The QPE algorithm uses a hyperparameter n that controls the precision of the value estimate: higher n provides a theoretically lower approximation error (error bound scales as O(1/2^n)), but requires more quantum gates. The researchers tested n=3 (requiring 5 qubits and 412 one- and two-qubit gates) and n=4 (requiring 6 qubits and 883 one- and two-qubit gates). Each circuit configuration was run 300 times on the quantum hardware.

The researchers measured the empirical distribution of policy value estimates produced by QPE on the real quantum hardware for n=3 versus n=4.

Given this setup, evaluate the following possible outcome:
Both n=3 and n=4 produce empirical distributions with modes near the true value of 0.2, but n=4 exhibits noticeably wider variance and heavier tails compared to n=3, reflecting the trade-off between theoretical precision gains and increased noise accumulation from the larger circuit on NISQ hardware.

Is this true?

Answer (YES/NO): NO